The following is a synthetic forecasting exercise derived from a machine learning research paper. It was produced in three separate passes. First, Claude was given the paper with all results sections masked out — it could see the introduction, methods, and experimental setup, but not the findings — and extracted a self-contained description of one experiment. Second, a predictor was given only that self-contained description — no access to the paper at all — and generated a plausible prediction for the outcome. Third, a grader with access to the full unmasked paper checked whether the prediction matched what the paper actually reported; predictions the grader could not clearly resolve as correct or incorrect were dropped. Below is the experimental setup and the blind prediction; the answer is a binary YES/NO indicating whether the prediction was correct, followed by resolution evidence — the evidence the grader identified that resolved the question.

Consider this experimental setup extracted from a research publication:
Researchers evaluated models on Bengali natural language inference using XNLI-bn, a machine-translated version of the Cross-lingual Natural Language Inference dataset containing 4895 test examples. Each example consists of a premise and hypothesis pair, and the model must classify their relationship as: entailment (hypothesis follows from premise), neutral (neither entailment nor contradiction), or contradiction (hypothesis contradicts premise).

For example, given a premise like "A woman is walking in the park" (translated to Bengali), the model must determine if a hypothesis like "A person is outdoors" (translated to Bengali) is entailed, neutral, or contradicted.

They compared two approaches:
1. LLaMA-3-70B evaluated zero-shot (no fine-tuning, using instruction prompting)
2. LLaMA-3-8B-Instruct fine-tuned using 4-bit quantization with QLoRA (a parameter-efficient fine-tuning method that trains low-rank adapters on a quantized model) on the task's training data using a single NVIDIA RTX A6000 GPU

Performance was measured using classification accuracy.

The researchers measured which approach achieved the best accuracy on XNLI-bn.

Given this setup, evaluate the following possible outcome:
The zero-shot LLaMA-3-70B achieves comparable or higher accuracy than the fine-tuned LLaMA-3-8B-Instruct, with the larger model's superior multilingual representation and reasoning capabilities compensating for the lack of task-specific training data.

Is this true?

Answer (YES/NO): NO